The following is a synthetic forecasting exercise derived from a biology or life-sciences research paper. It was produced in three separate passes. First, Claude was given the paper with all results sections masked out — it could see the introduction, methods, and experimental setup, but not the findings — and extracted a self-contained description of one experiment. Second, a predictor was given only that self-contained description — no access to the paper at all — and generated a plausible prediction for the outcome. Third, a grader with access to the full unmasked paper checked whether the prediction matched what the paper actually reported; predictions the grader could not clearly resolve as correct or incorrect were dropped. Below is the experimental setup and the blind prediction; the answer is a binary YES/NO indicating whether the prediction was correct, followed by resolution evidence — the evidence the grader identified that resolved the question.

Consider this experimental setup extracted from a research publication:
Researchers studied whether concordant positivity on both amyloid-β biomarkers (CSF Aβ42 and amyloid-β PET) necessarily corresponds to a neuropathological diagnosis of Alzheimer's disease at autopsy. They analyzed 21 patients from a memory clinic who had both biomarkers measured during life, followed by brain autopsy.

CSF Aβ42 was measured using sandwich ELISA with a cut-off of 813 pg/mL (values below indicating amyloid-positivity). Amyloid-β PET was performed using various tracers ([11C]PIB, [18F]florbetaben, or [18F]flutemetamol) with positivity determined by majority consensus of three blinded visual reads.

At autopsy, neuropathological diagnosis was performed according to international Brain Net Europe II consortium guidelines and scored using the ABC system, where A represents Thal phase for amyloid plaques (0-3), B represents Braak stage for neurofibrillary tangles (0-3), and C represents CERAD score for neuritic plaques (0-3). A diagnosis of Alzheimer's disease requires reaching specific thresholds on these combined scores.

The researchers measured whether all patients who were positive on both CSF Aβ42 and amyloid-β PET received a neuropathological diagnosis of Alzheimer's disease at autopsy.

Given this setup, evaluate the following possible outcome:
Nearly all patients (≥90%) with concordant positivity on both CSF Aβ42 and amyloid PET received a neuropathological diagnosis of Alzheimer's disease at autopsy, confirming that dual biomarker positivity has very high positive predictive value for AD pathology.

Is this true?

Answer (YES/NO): NO